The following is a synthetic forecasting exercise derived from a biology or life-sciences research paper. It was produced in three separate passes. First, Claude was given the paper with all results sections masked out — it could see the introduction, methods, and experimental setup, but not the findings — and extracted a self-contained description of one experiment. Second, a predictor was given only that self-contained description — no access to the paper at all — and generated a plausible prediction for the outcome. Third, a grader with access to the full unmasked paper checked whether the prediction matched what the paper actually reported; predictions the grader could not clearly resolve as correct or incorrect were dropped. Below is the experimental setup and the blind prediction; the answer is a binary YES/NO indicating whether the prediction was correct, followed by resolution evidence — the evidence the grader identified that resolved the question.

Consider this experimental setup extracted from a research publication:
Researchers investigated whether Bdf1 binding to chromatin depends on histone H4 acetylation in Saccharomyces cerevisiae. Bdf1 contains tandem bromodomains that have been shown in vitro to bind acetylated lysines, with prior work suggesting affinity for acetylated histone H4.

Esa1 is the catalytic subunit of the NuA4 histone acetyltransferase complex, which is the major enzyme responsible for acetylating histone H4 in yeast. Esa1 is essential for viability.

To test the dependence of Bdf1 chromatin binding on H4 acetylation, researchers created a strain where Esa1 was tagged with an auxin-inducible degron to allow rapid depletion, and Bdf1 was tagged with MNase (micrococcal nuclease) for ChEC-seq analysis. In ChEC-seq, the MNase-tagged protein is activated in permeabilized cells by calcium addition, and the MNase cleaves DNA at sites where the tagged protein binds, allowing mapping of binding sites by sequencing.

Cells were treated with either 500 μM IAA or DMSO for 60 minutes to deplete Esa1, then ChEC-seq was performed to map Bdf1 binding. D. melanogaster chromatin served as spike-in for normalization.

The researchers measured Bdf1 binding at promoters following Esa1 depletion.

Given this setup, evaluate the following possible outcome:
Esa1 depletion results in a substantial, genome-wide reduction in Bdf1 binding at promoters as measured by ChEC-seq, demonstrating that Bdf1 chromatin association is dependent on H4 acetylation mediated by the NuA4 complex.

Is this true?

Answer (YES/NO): NO